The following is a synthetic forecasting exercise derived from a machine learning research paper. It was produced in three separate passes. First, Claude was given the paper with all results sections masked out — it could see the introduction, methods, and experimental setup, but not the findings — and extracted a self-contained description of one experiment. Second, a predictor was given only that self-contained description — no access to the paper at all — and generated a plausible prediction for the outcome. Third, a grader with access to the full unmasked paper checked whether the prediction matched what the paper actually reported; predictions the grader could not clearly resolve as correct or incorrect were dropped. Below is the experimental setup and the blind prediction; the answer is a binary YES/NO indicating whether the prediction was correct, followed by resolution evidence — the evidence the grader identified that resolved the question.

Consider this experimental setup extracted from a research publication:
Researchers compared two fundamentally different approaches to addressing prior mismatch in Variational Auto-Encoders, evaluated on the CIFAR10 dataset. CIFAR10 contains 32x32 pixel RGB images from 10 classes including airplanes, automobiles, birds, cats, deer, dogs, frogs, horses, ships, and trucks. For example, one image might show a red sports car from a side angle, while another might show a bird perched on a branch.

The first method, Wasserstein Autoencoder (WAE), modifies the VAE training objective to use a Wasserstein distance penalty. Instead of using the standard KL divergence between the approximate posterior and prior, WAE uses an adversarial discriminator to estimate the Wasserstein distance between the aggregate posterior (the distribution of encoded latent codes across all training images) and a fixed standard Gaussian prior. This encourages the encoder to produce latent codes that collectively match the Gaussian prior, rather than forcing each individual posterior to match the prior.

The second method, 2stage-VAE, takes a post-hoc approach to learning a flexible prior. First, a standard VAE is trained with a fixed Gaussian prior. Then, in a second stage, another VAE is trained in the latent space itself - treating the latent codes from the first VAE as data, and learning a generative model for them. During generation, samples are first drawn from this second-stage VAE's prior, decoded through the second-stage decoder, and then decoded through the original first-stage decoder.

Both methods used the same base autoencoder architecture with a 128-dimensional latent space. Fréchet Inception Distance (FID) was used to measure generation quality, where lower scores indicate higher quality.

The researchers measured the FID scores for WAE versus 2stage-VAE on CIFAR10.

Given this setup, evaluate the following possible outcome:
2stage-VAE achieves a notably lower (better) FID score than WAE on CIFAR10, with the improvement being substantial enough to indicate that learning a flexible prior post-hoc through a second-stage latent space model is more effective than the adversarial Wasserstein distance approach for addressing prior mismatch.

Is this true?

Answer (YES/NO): YES